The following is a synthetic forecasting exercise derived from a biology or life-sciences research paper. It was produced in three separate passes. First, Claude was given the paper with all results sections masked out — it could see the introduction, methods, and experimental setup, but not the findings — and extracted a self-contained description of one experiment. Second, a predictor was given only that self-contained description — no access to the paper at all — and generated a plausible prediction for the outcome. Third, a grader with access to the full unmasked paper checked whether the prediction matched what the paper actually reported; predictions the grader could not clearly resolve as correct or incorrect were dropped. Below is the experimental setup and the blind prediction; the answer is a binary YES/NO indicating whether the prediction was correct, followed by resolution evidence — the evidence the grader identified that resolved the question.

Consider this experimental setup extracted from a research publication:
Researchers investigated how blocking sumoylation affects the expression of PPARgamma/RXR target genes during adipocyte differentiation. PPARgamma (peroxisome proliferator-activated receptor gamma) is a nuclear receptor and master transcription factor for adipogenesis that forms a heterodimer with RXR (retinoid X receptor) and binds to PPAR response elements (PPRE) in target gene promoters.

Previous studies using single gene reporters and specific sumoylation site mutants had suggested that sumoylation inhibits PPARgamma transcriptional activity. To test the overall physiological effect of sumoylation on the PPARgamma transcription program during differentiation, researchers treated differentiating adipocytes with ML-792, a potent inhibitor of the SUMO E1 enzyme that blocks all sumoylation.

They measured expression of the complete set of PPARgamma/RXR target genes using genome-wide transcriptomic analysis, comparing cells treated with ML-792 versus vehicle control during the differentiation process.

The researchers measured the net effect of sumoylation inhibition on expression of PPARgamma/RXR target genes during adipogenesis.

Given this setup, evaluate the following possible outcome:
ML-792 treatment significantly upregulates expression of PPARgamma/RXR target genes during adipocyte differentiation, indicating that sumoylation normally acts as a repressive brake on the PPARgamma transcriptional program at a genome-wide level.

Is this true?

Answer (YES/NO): NO